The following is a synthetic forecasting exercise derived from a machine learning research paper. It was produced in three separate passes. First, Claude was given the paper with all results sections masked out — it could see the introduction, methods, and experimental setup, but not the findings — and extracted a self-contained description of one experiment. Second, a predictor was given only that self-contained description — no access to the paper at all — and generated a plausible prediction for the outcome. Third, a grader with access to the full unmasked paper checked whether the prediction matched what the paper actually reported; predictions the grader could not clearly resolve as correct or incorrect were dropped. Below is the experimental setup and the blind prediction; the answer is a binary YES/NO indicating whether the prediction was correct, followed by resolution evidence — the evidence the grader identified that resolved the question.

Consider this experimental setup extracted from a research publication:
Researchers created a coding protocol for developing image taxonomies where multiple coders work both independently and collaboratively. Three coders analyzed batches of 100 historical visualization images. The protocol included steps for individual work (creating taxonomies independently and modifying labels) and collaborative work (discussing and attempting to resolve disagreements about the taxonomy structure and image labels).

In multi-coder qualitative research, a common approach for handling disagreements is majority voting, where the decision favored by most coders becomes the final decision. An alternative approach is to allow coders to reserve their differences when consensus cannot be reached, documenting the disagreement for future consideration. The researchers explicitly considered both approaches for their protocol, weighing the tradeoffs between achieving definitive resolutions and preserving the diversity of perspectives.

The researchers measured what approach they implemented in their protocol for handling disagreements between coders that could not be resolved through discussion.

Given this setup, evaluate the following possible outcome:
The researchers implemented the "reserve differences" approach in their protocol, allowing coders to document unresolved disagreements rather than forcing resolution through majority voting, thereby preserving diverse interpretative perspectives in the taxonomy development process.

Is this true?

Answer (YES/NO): YES